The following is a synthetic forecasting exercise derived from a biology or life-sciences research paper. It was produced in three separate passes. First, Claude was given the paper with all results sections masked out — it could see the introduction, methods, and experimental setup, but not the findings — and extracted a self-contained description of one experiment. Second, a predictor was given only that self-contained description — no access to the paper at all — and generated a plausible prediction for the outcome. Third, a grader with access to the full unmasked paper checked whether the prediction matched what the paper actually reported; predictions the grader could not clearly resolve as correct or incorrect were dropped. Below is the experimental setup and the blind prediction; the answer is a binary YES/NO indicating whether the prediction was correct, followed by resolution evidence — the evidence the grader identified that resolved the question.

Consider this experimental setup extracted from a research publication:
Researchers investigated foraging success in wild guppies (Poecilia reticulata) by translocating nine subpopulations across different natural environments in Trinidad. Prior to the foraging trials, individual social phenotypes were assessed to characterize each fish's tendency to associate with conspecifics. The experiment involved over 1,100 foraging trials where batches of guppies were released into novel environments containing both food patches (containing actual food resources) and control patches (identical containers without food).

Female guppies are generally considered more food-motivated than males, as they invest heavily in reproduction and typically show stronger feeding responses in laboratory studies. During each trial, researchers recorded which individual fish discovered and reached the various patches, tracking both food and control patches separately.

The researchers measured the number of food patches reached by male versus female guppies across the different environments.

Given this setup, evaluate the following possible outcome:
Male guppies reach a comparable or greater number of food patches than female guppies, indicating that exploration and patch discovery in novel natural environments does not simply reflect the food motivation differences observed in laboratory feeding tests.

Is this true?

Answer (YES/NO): YES